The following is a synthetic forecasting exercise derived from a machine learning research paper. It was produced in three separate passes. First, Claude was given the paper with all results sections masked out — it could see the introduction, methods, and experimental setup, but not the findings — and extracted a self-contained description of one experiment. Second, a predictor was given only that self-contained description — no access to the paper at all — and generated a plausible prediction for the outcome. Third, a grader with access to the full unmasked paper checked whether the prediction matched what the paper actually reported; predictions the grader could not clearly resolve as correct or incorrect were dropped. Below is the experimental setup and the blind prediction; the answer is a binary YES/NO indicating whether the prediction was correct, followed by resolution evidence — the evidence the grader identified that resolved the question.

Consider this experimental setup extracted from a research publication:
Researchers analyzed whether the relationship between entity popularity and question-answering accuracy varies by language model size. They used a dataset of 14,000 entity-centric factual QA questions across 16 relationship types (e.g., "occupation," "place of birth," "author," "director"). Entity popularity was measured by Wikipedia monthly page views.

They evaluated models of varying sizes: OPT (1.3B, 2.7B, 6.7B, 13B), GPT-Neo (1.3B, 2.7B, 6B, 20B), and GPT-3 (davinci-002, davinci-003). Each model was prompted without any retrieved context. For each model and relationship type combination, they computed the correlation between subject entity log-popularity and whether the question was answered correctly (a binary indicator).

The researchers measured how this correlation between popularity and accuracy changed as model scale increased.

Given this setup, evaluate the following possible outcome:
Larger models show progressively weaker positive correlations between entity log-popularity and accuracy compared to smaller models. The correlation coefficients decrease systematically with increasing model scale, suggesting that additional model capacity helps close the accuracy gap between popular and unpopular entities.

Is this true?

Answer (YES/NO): NO